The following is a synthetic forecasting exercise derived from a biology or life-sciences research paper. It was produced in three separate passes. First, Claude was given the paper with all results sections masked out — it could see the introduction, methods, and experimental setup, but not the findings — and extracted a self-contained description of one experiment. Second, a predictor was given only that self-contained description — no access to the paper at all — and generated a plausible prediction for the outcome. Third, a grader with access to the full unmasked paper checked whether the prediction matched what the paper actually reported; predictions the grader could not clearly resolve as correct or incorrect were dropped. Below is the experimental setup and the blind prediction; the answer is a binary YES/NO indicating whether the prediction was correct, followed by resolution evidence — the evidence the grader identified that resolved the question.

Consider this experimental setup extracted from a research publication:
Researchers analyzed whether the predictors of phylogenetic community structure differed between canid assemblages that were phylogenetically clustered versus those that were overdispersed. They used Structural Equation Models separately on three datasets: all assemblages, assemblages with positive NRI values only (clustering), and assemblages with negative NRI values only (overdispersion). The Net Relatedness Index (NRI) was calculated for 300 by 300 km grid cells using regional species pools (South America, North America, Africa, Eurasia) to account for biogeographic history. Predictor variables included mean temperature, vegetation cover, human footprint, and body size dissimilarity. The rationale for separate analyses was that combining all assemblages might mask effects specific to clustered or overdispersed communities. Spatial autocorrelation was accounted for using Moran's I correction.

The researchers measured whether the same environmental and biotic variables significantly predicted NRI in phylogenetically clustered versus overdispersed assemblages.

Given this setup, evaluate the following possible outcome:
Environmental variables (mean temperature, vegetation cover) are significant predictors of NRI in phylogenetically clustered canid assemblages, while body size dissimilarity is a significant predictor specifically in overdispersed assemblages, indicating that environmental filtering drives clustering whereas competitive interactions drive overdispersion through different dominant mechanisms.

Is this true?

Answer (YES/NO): NO